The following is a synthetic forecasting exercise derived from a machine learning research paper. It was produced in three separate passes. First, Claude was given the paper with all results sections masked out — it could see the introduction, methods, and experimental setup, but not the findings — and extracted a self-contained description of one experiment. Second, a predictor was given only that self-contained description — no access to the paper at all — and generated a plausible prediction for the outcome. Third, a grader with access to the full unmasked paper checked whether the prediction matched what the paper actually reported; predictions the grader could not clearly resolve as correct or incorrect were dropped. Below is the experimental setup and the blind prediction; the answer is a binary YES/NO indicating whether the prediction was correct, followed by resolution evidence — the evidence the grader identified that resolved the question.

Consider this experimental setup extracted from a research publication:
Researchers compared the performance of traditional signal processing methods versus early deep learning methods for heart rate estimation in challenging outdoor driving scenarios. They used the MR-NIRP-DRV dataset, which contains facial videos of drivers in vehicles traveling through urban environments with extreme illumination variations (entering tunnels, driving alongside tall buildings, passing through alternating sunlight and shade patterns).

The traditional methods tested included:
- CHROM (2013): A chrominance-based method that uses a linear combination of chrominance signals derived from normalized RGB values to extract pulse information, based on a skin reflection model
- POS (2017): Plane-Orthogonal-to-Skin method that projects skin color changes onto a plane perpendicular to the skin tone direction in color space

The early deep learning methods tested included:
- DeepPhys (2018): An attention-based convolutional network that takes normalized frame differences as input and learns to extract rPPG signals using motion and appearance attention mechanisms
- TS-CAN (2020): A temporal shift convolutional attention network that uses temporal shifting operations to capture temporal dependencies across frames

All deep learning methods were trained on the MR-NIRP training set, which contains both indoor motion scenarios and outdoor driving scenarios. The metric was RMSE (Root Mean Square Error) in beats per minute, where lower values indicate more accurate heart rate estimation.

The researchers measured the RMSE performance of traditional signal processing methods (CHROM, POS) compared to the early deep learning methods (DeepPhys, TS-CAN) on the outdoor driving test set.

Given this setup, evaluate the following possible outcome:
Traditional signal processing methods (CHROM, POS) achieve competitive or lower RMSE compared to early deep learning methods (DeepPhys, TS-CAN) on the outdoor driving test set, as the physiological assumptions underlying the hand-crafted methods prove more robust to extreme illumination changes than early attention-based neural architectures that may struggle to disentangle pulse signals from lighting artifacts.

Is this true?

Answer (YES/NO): YES